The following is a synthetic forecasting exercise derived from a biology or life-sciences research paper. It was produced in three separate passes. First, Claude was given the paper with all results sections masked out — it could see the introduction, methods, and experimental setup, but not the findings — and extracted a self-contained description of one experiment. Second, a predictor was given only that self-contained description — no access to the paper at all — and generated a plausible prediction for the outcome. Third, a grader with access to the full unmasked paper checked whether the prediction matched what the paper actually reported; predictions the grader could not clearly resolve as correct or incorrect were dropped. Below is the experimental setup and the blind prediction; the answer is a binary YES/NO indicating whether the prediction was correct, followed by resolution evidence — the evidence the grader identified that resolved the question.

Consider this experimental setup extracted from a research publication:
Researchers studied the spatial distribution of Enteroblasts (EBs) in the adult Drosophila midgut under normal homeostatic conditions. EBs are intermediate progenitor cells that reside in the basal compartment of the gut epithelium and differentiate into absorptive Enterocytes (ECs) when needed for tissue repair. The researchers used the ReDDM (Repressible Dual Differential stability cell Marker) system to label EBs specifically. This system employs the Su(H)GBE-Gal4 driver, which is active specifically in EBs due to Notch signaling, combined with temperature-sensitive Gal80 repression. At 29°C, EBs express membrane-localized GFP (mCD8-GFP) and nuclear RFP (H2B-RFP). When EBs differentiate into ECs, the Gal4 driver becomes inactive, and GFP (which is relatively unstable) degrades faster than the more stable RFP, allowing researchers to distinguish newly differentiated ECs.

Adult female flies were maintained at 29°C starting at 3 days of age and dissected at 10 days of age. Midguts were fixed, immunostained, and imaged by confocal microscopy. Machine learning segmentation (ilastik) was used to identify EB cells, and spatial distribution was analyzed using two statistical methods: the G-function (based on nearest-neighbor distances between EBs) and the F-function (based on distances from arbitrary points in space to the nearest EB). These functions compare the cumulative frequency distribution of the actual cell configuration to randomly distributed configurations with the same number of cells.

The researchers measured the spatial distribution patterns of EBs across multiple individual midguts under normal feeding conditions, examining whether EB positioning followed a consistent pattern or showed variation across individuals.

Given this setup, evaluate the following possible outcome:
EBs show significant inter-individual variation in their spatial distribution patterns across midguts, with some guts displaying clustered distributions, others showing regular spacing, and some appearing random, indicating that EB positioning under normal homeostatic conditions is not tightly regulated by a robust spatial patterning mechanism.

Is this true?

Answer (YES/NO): NO